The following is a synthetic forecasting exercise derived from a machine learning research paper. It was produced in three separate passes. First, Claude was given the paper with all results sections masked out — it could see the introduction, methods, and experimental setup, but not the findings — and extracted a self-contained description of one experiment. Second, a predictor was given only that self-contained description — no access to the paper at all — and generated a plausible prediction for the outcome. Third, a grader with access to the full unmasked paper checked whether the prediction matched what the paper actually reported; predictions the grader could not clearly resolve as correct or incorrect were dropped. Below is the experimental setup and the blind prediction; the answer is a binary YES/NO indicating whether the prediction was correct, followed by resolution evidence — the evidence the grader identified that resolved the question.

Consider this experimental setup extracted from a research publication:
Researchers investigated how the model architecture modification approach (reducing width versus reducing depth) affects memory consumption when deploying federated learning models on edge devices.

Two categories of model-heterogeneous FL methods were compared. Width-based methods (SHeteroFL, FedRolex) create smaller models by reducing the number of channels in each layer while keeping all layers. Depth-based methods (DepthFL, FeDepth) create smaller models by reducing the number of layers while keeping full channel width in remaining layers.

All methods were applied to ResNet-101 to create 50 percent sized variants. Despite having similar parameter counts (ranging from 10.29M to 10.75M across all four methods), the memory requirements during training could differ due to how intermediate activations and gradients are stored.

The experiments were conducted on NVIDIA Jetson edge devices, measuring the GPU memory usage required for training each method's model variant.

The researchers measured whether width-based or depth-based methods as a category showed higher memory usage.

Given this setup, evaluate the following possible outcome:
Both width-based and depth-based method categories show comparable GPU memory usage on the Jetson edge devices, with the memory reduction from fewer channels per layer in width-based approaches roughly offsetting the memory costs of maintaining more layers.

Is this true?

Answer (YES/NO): NO